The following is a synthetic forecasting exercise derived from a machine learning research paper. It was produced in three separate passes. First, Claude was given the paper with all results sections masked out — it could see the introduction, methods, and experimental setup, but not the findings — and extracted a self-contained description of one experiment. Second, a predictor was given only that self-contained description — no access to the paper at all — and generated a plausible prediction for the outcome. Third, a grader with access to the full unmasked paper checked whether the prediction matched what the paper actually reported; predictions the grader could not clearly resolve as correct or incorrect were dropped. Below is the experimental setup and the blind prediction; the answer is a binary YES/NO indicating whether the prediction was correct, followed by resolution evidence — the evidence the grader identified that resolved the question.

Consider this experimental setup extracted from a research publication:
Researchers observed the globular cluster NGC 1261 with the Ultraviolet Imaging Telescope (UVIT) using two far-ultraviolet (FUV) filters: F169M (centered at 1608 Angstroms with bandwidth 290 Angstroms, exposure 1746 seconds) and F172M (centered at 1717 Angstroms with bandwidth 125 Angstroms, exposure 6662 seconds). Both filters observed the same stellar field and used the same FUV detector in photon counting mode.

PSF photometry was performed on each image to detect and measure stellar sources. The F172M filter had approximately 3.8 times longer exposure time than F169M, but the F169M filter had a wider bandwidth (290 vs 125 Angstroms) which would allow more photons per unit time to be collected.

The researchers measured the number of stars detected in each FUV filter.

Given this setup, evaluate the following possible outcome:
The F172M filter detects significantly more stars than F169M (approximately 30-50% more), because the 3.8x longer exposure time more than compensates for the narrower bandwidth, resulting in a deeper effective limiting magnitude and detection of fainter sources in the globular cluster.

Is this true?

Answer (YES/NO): NO